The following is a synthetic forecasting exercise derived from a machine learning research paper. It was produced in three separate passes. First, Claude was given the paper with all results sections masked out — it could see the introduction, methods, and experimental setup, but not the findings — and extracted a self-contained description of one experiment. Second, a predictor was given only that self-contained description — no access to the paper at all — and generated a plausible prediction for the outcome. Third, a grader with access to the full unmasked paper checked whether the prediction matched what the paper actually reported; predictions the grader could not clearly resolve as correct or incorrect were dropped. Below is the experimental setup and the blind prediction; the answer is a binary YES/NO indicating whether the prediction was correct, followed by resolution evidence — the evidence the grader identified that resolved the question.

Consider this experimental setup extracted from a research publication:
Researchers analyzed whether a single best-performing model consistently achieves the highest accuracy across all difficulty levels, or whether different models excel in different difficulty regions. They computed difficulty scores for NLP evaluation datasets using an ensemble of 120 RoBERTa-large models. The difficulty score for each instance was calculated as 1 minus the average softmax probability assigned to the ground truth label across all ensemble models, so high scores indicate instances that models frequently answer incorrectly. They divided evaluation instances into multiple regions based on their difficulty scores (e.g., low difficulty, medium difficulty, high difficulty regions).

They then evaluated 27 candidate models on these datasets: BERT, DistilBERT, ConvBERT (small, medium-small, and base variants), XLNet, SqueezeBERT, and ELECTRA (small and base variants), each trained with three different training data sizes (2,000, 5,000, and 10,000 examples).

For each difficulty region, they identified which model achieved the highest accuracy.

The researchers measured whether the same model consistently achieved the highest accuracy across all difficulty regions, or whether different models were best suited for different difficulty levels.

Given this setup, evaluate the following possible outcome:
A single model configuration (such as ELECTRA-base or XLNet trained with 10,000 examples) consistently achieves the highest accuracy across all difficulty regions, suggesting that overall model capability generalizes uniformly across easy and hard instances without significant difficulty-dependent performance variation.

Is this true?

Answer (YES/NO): NO